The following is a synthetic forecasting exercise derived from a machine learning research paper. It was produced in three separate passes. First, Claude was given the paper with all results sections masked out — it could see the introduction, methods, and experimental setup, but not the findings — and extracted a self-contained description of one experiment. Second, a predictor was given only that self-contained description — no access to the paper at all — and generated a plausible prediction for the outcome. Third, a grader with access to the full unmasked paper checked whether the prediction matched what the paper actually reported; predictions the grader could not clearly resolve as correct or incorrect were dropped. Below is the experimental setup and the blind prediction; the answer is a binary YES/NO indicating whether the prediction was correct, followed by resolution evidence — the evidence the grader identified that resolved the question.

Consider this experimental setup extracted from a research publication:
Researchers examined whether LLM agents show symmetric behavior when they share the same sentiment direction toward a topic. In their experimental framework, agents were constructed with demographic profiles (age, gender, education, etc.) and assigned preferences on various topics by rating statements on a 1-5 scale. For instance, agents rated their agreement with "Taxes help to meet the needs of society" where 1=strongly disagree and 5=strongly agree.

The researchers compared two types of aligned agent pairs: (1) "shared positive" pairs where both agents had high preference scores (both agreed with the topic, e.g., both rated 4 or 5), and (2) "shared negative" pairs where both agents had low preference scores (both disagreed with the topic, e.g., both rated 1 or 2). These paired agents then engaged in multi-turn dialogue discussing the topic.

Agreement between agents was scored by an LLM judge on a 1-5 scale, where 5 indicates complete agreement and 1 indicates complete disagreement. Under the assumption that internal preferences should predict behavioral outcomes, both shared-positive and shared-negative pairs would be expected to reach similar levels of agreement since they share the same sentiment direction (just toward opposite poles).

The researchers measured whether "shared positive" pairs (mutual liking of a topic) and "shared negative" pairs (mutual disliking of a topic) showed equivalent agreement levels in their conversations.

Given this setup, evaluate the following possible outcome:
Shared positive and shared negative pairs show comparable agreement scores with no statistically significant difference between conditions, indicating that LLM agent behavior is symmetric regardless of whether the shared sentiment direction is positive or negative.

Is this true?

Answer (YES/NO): NO